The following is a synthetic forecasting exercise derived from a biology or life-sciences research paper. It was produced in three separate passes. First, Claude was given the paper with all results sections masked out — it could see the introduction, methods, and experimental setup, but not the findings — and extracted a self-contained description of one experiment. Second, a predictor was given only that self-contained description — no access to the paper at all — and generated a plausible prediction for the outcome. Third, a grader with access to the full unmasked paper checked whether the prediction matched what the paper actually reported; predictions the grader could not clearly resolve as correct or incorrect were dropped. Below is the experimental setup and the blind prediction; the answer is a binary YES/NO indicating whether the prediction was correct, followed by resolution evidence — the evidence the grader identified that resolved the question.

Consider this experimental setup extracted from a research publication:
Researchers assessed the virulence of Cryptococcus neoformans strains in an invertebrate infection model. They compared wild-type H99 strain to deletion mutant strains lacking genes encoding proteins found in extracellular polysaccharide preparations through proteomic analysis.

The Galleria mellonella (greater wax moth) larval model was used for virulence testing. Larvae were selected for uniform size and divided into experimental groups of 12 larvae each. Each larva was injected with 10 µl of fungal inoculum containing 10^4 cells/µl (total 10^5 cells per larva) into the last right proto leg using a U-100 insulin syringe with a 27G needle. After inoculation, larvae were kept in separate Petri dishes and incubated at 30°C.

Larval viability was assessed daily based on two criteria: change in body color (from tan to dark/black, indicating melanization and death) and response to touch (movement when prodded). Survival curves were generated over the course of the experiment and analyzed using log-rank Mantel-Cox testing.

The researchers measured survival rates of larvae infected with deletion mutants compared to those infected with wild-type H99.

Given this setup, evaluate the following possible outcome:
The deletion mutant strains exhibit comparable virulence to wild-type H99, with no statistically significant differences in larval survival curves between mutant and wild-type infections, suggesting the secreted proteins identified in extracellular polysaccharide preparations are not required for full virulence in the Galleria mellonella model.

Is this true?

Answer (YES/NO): NO